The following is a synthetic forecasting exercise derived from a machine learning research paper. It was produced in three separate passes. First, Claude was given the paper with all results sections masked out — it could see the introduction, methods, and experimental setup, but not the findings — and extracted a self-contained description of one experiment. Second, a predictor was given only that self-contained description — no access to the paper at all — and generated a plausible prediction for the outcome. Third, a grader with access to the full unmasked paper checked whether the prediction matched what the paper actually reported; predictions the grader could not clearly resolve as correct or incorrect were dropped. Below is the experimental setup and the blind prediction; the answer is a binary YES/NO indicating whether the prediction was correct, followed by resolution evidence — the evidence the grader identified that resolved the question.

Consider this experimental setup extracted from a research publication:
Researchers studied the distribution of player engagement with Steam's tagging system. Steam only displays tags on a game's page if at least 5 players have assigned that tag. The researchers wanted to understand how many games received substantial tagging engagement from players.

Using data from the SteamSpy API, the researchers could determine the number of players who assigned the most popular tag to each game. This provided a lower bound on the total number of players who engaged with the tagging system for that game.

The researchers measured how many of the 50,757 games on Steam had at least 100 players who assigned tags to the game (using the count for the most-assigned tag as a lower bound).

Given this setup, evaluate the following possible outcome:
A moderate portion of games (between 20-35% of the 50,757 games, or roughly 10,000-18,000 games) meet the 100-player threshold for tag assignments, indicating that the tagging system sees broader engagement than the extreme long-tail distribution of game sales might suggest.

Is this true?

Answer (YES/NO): YES